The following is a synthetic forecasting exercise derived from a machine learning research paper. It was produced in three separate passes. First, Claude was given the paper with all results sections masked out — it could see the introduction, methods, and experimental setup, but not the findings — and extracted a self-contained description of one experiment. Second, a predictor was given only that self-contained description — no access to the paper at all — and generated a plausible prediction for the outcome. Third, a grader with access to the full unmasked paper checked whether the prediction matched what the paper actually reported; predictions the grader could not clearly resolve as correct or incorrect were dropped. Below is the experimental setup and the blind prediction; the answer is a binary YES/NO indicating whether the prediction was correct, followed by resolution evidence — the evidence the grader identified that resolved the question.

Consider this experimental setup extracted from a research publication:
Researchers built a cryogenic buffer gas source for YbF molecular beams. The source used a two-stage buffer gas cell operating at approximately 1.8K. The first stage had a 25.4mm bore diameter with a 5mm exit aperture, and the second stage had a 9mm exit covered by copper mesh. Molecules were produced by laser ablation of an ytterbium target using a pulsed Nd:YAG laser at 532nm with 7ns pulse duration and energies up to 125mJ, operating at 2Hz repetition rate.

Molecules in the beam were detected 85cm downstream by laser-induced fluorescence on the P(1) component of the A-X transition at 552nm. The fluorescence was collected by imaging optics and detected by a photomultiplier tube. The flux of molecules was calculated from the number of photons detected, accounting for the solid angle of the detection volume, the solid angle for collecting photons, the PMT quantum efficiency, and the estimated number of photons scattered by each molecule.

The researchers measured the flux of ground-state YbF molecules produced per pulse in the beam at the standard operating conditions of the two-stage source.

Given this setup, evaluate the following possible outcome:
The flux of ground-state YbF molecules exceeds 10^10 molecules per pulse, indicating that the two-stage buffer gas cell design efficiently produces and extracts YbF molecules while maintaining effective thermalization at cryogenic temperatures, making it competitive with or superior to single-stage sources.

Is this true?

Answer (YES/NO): NO